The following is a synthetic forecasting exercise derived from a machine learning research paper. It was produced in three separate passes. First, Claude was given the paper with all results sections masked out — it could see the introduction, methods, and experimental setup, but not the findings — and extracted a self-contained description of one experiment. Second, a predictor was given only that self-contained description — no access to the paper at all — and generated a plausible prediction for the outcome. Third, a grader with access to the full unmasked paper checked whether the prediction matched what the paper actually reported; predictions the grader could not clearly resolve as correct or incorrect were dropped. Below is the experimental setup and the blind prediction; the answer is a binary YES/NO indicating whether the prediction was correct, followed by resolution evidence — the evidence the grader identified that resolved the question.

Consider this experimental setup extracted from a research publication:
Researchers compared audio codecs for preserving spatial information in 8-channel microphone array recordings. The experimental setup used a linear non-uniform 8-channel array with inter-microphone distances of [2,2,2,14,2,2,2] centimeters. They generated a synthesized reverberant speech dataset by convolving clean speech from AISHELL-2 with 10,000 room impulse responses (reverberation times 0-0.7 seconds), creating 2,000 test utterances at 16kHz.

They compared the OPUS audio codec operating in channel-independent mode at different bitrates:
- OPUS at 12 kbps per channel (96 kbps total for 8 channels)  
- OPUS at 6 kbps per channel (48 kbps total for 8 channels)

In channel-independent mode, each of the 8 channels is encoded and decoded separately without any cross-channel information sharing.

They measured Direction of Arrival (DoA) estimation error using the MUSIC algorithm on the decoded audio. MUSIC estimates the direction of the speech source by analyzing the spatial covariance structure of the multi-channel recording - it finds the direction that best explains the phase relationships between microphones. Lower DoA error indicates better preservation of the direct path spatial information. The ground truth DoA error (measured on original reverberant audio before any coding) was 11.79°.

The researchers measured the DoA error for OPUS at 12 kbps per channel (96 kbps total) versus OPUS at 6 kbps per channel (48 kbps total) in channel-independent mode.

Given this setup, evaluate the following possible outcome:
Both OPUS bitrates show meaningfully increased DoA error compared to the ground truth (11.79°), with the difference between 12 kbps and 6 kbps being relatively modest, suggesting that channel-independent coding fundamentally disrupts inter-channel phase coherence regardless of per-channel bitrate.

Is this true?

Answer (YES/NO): NO